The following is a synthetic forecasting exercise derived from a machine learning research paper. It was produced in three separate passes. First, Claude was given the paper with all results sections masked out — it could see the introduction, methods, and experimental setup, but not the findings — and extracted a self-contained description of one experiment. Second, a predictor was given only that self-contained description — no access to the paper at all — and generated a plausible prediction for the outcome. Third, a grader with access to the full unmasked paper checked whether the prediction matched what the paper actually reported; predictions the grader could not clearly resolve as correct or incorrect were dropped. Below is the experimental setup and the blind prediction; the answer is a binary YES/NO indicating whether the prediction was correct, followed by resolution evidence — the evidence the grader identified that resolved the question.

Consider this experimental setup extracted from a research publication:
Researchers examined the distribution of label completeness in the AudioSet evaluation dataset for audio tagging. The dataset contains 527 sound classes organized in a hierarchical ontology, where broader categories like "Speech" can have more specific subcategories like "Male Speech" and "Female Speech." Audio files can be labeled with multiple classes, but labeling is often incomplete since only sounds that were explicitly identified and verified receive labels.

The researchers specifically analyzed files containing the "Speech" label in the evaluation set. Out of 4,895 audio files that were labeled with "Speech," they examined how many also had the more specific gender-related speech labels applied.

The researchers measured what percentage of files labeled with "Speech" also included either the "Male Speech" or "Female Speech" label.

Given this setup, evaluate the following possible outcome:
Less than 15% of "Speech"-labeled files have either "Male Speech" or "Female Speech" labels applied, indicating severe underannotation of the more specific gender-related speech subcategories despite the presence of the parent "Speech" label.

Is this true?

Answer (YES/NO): YES